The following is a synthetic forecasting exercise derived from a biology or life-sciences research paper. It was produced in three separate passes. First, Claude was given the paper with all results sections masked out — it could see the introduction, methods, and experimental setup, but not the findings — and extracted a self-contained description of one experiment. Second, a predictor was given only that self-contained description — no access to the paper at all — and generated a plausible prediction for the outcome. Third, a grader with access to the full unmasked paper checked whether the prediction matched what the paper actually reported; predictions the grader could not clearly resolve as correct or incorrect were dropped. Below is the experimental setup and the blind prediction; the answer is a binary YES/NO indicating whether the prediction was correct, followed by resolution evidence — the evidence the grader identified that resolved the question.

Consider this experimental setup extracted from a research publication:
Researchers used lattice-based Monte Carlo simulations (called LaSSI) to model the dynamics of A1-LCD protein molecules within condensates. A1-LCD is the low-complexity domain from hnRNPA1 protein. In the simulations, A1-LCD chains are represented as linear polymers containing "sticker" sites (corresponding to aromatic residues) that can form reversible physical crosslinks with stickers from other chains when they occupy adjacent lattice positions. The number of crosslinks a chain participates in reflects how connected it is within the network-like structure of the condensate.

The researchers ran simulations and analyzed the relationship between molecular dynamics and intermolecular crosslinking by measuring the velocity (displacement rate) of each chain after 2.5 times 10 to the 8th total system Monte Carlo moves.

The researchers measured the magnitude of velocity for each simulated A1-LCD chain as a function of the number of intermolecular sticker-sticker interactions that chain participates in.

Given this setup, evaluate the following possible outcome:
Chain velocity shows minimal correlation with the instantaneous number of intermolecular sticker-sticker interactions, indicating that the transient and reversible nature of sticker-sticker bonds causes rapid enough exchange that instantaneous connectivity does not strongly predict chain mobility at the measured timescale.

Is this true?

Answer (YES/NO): NO